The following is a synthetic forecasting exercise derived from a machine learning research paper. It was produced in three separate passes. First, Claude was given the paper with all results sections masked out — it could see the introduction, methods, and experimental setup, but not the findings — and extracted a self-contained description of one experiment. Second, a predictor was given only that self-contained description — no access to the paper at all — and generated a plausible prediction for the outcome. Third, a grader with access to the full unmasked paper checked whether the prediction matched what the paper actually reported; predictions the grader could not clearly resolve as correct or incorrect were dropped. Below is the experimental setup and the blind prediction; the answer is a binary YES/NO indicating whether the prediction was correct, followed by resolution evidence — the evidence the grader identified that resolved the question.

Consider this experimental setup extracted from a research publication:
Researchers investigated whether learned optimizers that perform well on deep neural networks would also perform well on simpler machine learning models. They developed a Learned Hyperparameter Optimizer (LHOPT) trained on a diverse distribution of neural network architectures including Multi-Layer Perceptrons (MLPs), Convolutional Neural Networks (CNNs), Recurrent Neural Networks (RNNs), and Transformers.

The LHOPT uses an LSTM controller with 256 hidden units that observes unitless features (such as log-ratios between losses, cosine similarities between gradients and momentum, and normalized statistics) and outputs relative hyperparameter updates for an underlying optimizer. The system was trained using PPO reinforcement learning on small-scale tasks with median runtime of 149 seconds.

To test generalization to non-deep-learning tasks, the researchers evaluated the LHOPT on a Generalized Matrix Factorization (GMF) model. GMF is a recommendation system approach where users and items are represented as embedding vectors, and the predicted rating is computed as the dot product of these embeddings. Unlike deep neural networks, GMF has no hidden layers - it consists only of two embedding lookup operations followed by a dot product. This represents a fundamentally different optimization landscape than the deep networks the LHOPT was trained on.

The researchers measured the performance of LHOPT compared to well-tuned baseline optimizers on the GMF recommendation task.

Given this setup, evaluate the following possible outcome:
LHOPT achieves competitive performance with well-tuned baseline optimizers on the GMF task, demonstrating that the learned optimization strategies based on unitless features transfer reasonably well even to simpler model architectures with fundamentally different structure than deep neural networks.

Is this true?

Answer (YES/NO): NO